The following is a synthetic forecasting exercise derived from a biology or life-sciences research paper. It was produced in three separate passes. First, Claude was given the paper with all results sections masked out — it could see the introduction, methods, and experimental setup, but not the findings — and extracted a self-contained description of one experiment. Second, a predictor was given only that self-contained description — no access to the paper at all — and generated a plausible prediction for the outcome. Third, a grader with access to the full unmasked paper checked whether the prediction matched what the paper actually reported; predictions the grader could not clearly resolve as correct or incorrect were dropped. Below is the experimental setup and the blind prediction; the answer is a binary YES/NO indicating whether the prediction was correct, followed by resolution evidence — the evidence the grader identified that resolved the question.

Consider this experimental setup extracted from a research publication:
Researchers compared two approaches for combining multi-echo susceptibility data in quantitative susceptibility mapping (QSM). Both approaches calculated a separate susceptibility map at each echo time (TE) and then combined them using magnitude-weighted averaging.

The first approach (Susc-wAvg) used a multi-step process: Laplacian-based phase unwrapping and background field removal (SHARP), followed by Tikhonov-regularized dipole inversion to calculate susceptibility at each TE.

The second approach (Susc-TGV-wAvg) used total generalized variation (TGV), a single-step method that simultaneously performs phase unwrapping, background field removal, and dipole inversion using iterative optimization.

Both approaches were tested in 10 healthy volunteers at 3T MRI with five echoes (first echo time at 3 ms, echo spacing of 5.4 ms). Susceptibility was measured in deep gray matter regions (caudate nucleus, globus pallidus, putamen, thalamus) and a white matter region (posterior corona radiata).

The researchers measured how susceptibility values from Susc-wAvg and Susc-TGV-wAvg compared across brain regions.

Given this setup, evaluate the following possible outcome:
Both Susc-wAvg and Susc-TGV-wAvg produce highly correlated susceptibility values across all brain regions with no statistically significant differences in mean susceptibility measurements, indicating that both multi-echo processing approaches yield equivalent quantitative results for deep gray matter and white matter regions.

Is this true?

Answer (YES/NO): NO